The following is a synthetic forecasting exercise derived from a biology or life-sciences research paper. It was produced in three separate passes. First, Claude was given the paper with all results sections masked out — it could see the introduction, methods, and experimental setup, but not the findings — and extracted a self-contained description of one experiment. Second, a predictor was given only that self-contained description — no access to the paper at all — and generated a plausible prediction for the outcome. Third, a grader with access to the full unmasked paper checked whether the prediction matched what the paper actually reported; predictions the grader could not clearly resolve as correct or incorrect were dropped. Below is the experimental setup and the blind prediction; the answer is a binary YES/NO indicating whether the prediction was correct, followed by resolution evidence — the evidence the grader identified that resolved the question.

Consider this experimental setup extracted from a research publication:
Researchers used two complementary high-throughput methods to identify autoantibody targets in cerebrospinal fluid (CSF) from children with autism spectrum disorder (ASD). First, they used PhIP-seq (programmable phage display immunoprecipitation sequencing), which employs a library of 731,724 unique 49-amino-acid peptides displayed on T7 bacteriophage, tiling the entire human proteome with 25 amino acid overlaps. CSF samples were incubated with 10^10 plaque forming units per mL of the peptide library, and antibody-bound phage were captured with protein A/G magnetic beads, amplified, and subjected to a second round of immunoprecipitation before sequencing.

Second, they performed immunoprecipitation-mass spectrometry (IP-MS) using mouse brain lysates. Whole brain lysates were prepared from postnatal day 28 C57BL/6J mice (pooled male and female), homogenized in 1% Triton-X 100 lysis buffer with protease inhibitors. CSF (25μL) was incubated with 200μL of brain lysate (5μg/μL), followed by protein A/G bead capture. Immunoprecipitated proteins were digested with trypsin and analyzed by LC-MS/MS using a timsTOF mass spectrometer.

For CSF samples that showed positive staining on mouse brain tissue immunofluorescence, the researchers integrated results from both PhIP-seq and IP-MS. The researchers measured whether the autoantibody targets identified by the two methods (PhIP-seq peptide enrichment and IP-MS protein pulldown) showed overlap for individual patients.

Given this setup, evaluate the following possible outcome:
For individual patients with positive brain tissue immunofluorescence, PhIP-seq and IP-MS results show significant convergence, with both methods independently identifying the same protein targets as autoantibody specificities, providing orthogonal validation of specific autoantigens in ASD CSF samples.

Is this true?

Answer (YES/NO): NO